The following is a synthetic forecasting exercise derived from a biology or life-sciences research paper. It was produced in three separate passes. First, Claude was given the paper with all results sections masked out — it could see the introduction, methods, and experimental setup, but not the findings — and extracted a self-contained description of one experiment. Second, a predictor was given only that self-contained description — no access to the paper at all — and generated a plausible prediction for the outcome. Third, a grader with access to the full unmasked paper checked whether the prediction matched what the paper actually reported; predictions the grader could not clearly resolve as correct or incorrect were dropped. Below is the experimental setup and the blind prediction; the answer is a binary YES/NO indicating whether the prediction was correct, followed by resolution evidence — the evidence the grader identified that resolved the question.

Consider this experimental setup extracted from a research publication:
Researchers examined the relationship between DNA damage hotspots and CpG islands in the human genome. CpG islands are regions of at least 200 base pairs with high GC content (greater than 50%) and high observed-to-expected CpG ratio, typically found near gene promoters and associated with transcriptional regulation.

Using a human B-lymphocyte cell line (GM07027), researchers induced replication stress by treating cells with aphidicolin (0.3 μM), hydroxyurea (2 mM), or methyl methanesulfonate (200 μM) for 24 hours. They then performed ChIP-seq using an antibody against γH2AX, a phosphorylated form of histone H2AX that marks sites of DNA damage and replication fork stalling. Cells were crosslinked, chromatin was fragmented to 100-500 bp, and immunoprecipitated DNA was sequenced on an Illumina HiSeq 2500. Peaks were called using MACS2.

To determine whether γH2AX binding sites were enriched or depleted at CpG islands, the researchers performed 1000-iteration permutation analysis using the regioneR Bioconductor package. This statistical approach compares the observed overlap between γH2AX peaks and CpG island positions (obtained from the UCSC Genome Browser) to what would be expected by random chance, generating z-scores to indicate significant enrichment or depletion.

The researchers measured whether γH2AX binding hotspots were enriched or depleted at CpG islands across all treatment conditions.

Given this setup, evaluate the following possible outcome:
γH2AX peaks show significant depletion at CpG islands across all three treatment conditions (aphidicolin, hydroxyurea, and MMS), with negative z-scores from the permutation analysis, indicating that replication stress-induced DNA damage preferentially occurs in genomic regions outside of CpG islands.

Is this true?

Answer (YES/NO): YES